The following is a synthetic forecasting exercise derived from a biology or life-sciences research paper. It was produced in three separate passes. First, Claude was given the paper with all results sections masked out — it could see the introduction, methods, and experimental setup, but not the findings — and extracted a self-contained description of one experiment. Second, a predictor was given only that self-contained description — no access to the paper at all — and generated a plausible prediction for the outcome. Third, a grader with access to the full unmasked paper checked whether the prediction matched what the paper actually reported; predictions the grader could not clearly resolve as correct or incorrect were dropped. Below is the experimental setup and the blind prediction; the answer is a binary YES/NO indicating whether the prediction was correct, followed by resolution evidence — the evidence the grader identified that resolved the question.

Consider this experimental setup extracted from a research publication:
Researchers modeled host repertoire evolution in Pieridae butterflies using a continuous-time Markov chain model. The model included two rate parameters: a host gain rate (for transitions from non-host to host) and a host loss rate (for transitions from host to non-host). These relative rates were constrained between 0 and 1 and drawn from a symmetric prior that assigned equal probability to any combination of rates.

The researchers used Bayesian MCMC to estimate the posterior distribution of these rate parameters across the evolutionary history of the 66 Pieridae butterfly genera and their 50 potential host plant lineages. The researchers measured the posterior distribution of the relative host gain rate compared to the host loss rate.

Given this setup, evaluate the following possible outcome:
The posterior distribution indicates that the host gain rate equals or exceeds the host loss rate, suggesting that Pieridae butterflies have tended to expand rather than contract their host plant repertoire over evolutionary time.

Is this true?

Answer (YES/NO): NO